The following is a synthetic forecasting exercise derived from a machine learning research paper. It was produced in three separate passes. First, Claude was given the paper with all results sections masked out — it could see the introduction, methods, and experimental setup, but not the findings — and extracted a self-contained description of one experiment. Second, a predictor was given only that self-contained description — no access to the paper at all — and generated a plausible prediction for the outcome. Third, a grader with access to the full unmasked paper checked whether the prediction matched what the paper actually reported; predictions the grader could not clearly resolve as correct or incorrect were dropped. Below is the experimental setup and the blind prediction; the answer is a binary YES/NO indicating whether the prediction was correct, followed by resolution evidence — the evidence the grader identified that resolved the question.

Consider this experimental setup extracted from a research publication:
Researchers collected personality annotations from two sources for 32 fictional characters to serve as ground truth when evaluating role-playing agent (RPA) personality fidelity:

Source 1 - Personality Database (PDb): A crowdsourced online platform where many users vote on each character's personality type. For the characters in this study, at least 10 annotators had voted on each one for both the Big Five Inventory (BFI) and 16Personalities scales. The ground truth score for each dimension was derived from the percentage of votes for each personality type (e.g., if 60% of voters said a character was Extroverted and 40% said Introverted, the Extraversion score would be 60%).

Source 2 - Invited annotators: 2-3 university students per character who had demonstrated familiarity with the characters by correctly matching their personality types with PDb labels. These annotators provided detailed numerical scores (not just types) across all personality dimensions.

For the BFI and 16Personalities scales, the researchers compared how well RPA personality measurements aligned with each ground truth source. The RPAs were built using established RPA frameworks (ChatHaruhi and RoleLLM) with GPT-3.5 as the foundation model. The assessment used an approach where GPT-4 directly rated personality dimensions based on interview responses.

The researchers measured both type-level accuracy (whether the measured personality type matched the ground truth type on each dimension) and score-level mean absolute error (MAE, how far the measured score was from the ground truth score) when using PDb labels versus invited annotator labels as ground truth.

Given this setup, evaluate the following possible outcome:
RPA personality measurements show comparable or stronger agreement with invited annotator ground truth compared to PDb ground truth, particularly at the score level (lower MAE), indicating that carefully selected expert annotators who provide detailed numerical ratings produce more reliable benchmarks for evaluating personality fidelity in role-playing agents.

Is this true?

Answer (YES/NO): NO